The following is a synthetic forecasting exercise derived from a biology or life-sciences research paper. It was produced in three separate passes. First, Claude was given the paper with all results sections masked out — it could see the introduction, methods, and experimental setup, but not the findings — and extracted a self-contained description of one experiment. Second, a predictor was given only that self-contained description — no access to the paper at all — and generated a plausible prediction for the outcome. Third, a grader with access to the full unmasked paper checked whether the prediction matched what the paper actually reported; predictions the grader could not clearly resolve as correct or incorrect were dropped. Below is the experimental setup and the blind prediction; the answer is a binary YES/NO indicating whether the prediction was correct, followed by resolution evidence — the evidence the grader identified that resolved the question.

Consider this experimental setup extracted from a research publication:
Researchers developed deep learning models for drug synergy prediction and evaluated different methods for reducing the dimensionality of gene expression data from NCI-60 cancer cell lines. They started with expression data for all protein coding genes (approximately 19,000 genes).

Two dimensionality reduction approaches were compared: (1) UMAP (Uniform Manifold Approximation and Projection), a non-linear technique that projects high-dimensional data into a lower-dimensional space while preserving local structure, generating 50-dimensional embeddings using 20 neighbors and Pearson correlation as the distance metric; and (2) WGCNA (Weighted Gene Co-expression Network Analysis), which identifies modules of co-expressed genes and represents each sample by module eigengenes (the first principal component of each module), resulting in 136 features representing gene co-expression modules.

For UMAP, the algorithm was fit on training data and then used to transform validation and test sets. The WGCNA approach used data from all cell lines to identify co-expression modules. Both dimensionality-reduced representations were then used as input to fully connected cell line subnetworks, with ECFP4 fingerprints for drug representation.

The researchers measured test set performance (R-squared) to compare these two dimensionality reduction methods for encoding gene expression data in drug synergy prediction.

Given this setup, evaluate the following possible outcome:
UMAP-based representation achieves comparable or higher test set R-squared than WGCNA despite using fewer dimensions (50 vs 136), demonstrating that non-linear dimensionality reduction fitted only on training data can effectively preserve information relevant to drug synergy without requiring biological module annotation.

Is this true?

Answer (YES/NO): YES